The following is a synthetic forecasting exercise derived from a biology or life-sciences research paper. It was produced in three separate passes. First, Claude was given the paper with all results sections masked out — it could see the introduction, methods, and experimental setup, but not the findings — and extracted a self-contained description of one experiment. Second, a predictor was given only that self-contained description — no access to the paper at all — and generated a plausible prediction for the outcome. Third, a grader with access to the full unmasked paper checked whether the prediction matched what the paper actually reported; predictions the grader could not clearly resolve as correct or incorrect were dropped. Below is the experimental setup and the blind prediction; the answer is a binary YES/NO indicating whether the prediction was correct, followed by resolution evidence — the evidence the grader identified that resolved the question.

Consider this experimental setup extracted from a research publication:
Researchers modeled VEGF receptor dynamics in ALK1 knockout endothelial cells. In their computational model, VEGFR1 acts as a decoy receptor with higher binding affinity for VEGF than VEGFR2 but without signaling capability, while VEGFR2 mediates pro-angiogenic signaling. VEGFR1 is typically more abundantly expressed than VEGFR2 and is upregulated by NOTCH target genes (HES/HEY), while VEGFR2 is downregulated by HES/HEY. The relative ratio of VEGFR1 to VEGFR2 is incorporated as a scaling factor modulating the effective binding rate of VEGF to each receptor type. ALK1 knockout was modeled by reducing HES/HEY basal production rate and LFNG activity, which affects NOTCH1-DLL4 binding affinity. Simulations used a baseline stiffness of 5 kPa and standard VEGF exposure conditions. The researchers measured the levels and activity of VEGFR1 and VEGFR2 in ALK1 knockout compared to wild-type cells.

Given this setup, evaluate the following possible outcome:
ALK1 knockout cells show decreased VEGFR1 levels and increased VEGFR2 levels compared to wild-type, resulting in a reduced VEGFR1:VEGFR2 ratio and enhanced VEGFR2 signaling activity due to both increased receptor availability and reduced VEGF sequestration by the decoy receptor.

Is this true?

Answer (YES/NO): NO